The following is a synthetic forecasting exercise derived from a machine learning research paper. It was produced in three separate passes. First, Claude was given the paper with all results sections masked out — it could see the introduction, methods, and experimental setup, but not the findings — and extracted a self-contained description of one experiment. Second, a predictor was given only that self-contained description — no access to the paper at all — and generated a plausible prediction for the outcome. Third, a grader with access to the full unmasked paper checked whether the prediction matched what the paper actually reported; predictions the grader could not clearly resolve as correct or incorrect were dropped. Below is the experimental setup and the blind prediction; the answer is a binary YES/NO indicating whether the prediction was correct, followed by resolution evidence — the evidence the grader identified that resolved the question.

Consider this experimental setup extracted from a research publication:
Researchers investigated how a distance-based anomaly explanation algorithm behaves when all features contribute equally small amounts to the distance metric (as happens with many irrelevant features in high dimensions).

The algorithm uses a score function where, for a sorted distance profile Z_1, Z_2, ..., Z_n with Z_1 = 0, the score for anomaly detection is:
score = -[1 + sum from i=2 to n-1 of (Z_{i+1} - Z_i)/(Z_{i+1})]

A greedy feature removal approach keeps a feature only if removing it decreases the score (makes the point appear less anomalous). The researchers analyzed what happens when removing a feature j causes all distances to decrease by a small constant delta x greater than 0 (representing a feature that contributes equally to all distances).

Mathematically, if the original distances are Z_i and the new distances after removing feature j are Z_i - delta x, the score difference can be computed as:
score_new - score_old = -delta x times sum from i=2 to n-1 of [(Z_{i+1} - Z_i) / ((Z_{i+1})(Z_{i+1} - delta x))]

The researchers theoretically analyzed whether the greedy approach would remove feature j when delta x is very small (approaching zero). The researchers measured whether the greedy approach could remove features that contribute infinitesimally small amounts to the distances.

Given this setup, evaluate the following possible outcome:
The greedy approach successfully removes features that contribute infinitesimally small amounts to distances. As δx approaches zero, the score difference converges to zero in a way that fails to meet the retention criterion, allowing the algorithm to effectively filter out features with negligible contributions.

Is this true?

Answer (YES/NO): NO